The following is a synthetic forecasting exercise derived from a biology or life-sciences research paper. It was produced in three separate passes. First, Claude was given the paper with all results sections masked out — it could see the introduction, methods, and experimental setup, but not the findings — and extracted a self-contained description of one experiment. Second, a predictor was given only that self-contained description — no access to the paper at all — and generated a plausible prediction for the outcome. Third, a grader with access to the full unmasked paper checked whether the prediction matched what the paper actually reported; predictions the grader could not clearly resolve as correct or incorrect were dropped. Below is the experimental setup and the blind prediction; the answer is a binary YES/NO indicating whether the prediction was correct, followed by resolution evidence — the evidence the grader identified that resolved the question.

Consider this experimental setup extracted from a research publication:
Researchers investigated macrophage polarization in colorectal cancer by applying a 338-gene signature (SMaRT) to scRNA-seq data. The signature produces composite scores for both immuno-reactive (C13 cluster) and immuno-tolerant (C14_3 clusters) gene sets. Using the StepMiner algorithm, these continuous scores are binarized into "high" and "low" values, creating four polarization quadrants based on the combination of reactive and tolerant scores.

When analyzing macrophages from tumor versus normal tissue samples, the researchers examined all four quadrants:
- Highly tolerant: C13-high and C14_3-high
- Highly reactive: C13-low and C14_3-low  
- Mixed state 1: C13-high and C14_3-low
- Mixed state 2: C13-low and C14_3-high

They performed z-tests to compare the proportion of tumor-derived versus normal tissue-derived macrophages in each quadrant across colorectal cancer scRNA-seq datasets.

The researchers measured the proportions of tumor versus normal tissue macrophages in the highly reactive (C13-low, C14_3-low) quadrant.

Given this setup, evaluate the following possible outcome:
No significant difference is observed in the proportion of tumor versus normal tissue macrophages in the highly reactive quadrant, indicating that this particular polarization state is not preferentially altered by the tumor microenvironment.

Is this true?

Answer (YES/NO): NO